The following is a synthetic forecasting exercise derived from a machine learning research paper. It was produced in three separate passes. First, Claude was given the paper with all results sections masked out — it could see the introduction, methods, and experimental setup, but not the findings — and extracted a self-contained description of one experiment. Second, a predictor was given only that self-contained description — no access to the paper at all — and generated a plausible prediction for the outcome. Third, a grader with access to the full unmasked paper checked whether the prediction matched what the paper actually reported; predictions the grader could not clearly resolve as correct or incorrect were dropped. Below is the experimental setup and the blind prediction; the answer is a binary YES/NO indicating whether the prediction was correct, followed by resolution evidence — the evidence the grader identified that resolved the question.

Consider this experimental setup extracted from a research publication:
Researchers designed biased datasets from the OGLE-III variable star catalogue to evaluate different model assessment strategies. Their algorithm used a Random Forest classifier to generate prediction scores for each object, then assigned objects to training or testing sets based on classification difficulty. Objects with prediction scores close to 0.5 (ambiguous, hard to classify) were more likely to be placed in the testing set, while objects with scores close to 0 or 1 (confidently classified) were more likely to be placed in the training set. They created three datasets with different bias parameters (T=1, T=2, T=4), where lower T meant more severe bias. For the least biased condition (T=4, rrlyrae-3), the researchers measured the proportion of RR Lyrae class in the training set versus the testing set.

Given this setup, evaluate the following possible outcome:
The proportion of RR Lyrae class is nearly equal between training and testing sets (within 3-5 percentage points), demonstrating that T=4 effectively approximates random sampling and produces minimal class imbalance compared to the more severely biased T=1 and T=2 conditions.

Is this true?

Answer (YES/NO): YES